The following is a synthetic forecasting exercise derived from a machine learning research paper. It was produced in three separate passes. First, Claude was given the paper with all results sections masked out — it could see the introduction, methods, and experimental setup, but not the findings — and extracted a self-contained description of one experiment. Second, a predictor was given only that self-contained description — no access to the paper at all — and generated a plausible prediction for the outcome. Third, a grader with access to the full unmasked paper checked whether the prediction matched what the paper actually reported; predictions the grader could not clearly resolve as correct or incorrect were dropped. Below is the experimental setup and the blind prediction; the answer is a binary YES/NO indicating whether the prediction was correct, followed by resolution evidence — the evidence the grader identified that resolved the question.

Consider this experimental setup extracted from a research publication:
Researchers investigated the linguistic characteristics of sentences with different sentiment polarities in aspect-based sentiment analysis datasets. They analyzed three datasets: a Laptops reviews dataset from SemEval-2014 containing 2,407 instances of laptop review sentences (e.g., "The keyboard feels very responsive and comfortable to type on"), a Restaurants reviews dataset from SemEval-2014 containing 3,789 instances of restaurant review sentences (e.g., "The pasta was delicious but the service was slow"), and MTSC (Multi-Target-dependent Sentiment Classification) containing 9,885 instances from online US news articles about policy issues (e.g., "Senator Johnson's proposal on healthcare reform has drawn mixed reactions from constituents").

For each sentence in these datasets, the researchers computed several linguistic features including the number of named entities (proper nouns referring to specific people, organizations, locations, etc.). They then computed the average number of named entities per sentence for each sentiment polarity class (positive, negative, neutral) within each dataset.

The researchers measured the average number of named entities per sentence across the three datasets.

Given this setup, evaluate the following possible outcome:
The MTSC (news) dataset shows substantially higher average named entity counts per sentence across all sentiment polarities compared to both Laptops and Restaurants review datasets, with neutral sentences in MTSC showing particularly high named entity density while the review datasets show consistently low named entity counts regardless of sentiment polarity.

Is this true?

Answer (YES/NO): NO